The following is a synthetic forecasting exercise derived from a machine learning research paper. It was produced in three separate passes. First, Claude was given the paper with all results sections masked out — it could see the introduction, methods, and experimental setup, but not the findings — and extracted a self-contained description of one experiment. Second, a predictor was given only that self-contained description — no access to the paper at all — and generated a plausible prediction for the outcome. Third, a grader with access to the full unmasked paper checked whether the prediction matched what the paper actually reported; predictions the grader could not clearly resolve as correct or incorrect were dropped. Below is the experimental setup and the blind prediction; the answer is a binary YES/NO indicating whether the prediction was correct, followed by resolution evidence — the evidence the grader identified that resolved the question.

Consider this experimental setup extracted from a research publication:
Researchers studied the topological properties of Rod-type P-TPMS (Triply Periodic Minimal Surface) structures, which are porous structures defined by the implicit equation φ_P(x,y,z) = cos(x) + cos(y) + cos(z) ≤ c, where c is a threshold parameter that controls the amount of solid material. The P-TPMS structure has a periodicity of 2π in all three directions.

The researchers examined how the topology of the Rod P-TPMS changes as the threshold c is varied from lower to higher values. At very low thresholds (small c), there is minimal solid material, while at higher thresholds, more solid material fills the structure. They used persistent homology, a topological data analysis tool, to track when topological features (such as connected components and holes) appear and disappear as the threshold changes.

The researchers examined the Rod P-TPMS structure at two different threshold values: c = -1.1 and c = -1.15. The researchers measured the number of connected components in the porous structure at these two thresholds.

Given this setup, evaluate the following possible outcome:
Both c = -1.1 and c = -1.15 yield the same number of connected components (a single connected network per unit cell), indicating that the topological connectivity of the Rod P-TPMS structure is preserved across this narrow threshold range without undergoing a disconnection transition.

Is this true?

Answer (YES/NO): NO